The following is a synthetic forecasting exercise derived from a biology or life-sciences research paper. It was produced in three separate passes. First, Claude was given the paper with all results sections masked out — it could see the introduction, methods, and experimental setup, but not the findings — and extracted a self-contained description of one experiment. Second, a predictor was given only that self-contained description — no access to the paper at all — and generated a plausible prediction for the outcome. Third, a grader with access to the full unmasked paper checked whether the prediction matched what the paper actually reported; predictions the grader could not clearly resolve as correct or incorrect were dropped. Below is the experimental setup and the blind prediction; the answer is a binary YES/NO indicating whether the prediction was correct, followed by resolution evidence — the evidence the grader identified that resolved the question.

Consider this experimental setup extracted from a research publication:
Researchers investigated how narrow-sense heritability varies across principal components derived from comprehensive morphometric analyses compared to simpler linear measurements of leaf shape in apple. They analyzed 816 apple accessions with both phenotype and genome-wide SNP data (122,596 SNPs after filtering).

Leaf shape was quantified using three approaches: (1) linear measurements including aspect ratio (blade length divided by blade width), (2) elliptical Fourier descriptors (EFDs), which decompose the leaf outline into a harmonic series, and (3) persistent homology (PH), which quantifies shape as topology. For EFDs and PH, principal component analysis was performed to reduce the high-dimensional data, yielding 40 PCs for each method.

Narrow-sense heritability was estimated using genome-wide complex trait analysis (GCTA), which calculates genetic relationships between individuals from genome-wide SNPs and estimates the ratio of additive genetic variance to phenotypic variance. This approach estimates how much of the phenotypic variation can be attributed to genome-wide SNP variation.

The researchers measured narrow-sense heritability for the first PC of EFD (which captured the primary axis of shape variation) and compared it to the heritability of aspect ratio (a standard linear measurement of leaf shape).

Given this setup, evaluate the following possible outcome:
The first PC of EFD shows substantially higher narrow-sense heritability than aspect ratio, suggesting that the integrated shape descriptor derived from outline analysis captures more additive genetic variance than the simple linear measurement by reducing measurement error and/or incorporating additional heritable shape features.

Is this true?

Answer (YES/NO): NO